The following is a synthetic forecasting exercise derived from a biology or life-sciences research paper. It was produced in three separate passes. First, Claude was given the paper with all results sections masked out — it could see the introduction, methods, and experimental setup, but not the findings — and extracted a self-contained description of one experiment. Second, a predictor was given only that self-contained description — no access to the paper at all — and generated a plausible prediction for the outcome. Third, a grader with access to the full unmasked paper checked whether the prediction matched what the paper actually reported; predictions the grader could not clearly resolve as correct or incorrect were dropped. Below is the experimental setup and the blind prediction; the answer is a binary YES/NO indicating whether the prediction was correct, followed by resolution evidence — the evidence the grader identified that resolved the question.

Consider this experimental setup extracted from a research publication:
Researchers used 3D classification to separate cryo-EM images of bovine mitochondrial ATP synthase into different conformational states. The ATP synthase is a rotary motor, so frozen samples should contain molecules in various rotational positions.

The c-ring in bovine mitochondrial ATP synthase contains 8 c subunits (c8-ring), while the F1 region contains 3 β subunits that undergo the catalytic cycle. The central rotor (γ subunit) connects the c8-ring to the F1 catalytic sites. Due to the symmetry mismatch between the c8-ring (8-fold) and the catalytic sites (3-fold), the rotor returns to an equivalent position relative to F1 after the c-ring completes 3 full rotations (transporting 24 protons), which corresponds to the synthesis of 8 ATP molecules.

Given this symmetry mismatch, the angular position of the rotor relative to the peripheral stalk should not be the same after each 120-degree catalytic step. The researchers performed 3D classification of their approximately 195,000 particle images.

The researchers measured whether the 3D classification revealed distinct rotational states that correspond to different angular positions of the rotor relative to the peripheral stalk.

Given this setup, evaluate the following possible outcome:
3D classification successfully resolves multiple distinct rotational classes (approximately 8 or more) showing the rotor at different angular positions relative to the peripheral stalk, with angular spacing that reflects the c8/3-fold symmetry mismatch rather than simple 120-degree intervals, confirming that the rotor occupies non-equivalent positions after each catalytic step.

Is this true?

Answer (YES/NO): NO